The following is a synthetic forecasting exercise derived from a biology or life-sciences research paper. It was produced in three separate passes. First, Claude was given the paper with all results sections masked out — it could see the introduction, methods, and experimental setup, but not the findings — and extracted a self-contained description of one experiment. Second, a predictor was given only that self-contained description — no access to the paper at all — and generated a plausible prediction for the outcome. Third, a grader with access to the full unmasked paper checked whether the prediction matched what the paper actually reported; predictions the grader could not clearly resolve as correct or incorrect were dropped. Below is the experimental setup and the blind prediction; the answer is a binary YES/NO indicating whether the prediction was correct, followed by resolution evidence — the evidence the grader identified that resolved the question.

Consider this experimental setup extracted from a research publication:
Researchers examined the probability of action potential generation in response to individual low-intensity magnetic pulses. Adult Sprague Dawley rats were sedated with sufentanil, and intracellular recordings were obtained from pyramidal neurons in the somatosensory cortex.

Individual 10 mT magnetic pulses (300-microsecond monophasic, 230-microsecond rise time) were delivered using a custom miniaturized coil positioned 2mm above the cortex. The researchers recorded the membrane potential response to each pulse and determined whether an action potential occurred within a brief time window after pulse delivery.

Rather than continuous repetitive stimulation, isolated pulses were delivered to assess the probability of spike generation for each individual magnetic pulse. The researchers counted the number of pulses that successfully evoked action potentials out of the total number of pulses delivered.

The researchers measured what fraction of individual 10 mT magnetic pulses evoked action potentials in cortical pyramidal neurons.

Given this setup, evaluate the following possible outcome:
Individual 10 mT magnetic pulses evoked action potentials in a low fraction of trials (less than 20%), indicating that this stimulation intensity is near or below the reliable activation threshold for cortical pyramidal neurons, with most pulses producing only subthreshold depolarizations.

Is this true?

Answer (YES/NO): NO